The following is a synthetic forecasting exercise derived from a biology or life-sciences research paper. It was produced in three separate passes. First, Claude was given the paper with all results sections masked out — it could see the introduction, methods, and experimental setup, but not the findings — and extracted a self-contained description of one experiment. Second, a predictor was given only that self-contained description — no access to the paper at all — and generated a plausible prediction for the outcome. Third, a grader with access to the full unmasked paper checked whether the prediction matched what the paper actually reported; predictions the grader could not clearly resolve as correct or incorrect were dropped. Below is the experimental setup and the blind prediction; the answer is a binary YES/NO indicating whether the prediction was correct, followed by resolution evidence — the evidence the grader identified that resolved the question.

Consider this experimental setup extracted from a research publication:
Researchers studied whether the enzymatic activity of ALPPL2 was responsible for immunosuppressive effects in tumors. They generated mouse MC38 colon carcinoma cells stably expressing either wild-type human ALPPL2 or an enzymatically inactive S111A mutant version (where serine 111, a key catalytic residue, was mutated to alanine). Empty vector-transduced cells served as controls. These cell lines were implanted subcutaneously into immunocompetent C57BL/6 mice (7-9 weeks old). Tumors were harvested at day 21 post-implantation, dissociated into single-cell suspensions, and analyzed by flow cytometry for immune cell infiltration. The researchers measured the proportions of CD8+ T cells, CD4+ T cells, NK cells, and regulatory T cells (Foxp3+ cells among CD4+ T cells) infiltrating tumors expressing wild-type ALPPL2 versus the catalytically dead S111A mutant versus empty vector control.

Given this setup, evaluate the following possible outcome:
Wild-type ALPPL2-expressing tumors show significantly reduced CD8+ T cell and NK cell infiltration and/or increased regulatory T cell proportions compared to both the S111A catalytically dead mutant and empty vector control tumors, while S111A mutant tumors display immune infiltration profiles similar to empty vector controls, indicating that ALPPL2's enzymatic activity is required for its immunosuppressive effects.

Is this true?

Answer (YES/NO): NO